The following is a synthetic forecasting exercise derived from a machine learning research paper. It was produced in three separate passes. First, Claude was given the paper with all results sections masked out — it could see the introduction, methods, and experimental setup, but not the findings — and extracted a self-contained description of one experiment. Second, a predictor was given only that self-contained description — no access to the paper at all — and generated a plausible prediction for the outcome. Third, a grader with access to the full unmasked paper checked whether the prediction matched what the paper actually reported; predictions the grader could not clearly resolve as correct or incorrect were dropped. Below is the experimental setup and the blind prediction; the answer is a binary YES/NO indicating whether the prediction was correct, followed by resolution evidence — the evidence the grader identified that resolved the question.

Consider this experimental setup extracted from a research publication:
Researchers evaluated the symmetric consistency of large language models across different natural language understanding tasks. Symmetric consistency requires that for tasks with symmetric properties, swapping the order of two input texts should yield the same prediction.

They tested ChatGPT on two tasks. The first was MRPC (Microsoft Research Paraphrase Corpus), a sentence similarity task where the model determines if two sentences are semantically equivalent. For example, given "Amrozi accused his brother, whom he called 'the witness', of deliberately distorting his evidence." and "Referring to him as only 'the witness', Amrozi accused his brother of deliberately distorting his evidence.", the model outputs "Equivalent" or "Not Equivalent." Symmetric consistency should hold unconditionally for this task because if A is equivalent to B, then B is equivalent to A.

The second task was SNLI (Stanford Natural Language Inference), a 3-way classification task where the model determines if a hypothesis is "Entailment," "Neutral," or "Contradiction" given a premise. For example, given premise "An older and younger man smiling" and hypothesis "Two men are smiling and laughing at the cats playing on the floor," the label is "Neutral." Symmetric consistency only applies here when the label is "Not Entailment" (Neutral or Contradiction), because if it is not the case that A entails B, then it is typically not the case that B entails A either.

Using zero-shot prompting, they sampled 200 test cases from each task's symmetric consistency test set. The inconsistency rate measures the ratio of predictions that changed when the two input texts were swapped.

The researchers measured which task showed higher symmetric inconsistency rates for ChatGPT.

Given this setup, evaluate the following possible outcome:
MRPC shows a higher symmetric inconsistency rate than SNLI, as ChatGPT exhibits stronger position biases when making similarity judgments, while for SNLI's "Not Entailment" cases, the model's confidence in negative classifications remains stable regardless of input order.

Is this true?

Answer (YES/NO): YES